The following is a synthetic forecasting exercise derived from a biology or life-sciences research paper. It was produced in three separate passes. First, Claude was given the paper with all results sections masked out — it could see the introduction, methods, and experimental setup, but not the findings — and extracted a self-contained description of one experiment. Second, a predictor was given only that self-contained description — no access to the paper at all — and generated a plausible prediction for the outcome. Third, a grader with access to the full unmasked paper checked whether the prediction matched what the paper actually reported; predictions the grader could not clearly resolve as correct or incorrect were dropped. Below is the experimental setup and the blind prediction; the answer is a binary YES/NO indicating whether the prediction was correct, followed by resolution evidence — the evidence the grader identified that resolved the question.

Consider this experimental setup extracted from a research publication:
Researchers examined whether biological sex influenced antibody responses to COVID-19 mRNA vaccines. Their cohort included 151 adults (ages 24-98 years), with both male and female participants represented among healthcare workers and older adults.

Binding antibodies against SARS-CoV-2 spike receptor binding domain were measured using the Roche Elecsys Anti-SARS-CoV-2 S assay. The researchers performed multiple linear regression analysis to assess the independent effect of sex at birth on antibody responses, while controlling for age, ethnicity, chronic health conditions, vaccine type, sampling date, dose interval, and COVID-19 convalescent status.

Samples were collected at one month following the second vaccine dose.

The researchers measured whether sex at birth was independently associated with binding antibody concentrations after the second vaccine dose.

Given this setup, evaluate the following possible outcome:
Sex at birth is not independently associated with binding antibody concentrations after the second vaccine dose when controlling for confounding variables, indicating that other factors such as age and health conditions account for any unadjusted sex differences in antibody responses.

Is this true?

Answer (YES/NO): YES